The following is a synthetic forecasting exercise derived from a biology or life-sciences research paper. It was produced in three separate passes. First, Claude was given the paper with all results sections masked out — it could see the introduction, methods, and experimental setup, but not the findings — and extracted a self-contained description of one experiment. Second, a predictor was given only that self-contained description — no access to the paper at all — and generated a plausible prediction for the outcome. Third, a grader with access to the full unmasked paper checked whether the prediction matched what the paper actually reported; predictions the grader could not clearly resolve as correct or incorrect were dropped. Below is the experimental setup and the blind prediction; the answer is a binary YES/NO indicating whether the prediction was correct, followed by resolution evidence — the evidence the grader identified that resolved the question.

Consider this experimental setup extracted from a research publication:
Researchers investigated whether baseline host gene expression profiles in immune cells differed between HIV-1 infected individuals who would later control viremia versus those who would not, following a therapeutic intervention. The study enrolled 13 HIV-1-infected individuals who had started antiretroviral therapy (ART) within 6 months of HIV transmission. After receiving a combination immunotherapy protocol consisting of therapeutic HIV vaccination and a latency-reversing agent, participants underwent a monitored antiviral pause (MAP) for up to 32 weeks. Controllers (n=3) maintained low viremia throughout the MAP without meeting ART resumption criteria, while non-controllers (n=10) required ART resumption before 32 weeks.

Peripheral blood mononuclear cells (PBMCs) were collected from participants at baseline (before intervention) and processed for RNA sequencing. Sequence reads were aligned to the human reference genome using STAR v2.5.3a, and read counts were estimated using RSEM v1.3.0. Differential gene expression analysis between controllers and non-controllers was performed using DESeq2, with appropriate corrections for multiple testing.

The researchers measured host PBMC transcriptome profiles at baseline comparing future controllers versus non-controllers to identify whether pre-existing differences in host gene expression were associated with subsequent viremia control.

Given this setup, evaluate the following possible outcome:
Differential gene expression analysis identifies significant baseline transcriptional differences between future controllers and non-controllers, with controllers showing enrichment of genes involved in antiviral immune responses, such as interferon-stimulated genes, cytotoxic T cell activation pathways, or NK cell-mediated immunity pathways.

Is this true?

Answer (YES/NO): NO